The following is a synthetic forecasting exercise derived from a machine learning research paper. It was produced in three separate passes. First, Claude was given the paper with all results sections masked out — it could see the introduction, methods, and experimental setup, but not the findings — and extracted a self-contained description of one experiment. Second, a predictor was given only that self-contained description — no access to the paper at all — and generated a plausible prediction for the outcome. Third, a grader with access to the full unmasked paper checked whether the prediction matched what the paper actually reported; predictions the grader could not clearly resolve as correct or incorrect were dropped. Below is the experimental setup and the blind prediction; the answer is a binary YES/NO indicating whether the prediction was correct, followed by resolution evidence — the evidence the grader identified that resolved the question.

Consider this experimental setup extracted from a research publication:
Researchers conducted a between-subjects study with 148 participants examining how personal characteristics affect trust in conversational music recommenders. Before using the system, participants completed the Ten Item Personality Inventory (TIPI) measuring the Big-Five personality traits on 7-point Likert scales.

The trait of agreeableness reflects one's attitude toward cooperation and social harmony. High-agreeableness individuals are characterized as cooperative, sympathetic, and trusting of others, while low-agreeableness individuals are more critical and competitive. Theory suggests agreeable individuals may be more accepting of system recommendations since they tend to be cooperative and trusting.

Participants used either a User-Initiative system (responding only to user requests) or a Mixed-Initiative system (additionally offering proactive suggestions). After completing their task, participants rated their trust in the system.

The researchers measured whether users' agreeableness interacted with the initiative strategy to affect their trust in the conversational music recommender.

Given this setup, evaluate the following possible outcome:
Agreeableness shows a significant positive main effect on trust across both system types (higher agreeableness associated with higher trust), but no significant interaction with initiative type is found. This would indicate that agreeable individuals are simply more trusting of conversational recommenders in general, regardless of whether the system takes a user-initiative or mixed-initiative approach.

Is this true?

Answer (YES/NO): NO